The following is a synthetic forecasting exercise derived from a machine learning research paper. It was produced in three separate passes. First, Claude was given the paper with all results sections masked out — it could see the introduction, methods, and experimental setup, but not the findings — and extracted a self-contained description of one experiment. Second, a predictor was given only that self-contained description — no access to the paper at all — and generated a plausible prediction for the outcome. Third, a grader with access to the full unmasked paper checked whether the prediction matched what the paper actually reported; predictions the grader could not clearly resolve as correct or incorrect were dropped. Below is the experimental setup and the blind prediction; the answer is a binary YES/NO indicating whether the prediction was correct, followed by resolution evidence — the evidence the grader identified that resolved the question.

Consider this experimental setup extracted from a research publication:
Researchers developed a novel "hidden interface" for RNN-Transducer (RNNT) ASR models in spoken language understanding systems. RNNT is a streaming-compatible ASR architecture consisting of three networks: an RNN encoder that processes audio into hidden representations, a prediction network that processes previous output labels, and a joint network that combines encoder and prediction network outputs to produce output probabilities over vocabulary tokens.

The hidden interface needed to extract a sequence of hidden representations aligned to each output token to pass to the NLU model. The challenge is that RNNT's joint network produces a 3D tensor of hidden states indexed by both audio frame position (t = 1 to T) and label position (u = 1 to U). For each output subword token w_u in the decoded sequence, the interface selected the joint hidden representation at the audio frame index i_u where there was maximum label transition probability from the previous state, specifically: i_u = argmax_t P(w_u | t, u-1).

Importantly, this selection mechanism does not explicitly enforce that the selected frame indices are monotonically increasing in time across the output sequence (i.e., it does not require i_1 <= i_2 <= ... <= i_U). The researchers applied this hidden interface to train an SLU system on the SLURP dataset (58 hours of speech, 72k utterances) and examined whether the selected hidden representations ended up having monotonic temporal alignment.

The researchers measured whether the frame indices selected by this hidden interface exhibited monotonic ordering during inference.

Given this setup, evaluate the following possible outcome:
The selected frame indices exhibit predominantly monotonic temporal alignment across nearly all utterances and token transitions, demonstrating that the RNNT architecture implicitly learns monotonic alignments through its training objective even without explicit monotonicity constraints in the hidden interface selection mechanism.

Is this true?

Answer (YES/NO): YES